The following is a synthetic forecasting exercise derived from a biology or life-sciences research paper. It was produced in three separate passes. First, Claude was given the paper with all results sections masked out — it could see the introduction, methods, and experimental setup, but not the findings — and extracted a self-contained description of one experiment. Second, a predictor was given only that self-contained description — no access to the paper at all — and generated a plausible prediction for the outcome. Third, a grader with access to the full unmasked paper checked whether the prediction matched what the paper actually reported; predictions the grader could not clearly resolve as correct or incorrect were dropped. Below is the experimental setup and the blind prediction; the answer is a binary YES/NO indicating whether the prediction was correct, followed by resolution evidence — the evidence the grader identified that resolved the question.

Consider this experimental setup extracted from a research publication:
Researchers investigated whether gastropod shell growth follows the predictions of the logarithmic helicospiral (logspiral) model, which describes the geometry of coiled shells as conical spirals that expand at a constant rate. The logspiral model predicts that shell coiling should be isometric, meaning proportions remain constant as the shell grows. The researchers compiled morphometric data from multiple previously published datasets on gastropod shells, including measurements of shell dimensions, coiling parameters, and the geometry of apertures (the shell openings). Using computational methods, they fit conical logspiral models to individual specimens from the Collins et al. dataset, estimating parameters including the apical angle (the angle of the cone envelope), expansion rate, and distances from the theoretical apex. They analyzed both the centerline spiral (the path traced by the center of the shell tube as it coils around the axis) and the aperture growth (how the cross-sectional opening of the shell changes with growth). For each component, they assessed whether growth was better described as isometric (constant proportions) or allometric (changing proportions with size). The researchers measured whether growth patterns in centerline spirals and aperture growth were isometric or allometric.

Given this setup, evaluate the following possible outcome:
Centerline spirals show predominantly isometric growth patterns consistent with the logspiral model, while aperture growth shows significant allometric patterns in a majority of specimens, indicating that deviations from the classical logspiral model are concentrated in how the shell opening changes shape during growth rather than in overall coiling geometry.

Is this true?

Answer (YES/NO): NO